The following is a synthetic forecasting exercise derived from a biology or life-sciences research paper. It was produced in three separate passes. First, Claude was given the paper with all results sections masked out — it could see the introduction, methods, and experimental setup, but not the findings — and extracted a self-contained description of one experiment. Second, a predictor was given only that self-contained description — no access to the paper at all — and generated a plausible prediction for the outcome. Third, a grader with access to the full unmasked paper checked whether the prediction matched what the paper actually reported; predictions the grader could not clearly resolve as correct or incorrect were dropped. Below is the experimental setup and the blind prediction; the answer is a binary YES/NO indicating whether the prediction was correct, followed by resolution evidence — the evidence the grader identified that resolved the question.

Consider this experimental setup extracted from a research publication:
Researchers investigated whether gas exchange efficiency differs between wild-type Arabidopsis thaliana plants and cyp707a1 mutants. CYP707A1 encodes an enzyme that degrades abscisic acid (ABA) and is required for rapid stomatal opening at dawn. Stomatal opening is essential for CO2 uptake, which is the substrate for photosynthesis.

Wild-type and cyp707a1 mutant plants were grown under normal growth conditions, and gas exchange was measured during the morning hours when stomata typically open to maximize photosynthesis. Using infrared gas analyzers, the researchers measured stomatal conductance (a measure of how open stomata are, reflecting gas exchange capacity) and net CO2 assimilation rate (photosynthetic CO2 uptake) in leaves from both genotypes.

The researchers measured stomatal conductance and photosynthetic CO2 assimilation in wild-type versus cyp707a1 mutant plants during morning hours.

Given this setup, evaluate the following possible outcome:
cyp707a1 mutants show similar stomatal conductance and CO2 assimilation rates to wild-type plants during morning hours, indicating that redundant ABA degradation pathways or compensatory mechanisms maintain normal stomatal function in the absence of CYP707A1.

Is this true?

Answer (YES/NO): NO